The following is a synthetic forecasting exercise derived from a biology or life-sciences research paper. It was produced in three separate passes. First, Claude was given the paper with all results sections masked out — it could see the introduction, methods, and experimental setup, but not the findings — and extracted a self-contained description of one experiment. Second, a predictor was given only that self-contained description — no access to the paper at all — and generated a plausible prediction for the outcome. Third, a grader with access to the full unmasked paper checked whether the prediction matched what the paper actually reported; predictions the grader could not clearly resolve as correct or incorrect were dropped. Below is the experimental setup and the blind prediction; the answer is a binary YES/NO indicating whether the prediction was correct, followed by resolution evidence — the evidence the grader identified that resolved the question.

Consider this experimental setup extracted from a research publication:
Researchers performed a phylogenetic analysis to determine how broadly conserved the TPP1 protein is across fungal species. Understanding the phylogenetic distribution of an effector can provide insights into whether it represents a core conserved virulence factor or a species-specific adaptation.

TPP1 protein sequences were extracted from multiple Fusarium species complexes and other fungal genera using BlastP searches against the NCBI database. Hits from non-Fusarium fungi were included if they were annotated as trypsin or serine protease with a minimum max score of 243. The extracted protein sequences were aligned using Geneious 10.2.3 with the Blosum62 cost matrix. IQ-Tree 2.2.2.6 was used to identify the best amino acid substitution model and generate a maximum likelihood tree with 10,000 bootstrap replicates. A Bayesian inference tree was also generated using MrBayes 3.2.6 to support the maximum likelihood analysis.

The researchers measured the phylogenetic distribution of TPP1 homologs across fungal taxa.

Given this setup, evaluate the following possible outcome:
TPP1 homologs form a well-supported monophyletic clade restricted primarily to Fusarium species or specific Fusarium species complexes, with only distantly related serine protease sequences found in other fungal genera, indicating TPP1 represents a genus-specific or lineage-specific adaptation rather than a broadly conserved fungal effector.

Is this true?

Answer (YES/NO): NO